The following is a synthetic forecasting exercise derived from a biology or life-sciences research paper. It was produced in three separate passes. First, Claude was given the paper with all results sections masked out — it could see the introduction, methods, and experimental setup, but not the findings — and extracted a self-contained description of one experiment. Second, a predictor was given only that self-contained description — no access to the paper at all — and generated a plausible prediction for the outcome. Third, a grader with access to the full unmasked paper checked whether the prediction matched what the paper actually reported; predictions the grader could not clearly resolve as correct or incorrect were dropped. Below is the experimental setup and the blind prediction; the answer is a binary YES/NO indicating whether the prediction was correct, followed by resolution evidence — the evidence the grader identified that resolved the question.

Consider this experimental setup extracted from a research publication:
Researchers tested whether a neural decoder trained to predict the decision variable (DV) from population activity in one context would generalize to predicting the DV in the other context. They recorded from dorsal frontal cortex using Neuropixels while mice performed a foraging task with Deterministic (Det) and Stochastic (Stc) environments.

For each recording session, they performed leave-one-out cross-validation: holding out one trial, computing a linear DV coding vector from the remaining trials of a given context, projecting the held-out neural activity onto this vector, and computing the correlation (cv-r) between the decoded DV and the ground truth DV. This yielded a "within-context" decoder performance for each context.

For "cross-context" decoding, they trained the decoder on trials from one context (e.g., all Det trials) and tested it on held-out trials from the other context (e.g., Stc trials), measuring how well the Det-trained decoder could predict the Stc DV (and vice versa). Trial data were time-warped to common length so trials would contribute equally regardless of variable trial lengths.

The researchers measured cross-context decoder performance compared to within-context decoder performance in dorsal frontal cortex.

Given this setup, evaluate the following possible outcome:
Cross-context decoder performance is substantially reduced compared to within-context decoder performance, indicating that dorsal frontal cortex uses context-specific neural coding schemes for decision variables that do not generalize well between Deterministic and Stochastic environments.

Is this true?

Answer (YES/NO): YES